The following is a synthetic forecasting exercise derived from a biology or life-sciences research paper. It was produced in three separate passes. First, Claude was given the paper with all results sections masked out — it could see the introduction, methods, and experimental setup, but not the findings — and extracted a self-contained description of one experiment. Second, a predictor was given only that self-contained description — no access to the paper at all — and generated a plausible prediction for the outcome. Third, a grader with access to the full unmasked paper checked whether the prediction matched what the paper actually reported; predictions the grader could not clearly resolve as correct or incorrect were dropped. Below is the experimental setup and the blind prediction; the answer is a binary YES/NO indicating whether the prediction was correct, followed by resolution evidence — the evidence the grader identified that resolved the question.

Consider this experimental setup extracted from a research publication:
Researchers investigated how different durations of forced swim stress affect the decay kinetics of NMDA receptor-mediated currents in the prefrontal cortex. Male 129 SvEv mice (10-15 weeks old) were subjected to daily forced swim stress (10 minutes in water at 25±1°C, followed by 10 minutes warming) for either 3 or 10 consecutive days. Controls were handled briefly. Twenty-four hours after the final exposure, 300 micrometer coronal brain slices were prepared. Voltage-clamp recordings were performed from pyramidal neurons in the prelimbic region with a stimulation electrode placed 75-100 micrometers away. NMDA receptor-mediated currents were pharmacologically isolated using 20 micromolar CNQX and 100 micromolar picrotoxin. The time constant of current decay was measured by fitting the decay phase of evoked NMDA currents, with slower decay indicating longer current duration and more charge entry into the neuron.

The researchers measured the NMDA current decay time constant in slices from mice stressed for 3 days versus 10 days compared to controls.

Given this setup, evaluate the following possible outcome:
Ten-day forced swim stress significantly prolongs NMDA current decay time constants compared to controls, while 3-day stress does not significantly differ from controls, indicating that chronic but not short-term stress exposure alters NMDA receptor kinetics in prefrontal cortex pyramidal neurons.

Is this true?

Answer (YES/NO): NO